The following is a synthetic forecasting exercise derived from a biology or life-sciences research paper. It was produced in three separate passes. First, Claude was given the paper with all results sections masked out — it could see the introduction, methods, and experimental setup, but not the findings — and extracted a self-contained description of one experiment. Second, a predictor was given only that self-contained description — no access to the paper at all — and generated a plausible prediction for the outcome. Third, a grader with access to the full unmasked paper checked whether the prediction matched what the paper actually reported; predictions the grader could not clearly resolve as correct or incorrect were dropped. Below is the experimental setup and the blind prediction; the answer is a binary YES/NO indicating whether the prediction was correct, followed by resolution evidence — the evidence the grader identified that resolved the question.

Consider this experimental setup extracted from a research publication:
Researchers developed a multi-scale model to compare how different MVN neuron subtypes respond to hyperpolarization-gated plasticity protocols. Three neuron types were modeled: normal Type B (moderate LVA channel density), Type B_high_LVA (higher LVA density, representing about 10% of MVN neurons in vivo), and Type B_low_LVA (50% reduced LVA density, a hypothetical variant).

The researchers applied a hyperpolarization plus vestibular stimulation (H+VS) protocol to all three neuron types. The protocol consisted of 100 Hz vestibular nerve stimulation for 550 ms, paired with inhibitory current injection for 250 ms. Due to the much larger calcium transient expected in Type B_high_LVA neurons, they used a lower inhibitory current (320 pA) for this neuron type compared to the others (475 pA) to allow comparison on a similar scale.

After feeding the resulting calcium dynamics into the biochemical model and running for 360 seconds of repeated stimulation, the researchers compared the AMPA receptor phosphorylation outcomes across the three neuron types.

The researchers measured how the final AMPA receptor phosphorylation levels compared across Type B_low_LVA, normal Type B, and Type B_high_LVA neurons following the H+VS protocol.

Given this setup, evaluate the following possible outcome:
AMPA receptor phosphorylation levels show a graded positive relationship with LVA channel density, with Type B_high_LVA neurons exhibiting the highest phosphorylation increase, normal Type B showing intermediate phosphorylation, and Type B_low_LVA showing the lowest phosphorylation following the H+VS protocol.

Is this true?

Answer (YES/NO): YES